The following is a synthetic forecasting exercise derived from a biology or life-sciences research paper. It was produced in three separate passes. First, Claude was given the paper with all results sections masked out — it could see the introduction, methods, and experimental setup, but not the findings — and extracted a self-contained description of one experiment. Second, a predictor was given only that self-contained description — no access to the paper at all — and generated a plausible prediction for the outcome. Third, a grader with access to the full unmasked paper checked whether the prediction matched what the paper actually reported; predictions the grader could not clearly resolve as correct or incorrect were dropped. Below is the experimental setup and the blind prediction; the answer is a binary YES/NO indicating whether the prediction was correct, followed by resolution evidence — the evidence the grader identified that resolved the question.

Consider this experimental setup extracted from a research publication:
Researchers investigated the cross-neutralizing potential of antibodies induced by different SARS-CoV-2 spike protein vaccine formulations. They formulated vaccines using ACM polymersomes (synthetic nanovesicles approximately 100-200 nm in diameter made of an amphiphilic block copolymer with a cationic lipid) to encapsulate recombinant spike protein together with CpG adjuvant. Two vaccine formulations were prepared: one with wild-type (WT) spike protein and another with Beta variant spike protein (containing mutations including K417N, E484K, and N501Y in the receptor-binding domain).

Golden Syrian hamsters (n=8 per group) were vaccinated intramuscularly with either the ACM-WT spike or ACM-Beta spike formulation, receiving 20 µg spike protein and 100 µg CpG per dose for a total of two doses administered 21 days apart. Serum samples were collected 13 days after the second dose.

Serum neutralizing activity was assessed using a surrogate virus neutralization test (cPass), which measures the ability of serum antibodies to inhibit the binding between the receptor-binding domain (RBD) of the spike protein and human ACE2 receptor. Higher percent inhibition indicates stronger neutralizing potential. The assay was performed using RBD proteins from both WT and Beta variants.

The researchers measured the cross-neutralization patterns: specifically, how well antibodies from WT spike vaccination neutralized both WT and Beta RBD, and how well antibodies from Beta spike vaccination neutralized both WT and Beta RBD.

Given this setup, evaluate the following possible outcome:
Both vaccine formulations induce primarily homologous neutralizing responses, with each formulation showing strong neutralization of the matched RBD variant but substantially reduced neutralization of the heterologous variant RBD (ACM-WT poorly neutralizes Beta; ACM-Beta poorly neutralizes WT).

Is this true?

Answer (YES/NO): NO